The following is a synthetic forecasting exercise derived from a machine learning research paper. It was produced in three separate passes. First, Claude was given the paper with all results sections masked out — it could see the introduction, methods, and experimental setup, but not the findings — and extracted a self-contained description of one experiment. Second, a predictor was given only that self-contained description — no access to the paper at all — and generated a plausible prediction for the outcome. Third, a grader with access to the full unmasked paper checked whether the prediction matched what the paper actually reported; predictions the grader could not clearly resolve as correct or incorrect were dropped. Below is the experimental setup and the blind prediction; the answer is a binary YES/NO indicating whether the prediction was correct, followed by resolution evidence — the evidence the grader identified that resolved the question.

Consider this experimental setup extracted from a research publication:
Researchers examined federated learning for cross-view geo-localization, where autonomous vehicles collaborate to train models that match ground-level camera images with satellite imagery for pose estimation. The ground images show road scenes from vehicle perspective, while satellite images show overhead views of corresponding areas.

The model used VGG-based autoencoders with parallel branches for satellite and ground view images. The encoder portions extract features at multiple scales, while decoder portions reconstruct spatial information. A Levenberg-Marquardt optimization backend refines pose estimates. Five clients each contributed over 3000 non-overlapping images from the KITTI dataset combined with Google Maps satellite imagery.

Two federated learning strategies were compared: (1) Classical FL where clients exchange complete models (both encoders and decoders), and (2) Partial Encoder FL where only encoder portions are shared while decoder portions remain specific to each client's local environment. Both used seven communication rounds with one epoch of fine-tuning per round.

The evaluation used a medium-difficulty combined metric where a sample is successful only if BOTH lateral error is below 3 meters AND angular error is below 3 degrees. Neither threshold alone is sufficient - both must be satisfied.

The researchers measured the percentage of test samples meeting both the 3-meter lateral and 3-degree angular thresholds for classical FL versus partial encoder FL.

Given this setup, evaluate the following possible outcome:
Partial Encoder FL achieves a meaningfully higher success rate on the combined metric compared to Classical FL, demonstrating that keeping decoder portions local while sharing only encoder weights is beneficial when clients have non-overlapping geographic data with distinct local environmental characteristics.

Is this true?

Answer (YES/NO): NO